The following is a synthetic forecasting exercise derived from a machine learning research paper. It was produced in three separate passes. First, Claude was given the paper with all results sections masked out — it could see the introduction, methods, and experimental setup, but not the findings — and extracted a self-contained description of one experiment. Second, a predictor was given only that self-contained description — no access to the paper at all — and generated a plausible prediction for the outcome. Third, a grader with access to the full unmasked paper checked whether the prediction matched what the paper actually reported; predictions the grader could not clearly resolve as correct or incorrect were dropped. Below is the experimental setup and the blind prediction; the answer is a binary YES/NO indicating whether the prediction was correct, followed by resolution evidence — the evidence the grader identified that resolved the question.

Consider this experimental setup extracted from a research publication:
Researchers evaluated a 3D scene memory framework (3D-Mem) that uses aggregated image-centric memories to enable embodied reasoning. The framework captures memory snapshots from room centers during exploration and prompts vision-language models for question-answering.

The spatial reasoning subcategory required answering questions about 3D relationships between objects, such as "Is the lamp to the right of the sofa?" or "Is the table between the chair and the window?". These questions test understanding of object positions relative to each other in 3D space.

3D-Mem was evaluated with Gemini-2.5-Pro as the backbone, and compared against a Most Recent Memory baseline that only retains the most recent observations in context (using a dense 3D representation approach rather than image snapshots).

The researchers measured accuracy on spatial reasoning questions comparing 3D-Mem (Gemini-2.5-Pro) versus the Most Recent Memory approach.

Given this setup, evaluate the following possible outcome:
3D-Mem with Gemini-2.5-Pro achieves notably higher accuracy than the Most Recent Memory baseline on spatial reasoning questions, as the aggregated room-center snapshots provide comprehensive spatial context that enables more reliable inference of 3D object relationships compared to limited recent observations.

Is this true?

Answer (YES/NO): YES